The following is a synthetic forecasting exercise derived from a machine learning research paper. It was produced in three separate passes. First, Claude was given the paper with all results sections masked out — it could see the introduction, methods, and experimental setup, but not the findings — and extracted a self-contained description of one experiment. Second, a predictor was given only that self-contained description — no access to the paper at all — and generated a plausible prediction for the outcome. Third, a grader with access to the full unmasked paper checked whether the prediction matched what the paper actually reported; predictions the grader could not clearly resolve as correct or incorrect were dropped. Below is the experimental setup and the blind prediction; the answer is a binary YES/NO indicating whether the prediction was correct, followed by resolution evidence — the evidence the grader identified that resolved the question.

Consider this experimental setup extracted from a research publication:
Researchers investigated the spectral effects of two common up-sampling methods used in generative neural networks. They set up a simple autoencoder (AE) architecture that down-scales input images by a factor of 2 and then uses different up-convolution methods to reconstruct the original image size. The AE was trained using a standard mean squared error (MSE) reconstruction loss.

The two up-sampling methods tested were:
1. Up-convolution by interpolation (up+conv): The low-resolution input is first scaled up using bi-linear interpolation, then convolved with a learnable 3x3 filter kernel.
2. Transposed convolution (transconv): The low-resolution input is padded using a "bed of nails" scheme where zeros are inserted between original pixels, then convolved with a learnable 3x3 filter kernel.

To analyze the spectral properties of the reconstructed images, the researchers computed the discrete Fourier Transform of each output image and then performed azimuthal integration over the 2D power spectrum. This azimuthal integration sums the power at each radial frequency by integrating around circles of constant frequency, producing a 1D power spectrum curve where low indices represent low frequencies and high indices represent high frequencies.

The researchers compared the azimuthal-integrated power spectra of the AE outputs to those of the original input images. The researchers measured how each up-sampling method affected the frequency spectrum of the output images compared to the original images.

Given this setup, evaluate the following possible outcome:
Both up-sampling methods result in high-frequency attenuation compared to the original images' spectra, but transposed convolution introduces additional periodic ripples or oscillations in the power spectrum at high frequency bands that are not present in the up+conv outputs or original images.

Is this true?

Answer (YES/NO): NO